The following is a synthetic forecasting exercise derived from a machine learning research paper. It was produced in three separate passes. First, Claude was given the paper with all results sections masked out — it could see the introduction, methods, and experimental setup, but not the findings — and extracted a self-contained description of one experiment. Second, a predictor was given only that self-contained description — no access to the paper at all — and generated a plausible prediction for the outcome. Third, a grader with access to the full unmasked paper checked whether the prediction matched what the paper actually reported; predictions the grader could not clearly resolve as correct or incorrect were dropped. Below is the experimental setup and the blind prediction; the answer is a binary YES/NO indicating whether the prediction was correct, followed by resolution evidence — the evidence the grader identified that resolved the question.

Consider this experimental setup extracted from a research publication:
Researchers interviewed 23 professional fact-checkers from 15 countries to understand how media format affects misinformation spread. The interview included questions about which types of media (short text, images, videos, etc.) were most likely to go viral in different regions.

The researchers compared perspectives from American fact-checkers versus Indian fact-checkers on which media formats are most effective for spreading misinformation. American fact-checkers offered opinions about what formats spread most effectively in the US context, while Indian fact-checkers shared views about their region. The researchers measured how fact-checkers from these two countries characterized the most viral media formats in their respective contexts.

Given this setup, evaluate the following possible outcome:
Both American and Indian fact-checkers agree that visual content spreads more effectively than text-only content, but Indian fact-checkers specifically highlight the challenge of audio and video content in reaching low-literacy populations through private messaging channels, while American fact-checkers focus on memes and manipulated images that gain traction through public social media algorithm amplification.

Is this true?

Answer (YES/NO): NO